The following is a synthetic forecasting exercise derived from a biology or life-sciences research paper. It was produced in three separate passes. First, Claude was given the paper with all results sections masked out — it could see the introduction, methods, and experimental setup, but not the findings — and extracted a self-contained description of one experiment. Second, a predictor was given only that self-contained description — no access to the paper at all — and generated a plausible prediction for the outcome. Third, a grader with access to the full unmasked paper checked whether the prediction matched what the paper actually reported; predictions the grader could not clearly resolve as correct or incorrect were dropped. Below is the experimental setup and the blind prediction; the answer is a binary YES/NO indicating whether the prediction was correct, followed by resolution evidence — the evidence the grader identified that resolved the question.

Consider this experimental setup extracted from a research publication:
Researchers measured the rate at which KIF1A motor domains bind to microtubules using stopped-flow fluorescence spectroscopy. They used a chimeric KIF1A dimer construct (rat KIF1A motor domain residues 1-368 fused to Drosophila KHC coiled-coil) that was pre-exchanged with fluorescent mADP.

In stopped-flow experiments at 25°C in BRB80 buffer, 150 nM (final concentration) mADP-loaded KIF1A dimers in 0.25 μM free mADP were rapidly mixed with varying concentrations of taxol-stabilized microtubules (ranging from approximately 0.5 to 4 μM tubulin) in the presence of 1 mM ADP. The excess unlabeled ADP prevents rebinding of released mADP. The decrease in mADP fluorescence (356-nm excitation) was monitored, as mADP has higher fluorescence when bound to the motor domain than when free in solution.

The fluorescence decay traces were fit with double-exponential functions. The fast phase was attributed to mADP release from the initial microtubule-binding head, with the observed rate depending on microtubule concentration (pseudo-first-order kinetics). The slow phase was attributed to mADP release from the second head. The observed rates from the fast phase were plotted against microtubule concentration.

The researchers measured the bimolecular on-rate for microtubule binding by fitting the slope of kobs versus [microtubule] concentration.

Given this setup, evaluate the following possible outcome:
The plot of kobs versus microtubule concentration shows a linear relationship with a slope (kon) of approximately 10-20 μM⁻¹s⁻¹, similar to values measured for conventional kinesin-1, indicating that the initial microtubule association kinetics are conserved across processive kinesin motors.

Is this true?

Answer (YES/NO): NO